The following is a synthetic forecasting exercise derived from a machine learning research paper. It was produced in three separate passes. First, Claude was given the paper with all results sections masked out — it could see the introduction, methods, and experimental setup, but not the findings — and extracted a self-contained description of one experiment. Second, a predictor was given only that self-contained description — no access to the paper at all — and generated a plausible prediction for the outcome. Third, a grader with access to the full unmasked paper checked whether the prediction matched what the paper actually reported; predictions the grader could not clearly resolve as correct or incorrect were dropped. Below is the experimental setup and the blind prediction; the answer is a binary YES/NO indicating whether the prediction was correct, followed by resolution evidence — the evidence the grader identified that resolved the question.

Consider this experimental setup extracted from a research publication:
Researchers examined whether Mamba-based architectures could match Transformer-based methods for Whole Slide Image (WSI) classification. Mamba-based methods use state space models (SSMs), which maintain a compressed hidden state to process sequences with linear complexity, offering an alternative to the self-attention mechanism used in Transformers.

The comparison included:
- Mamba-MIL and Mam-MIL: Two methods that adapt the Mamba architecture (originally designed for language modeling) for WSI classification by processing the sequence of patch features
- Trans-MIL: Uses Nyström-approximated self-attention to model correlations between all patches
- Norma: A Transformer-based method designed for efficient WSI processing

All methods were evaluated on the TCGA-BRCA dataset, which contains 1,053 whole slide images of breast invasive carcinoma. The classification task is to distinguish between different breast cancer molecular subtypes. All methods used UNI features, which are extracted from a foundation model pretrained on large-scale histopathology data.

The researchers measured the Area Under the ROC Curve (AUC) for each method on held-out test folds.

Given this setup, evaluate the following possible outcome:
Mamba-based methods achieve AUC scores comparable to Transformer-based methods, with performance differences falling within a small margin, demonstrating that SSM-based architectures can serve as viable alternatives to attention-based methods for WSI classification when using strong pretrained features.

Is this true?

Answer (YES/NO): YES